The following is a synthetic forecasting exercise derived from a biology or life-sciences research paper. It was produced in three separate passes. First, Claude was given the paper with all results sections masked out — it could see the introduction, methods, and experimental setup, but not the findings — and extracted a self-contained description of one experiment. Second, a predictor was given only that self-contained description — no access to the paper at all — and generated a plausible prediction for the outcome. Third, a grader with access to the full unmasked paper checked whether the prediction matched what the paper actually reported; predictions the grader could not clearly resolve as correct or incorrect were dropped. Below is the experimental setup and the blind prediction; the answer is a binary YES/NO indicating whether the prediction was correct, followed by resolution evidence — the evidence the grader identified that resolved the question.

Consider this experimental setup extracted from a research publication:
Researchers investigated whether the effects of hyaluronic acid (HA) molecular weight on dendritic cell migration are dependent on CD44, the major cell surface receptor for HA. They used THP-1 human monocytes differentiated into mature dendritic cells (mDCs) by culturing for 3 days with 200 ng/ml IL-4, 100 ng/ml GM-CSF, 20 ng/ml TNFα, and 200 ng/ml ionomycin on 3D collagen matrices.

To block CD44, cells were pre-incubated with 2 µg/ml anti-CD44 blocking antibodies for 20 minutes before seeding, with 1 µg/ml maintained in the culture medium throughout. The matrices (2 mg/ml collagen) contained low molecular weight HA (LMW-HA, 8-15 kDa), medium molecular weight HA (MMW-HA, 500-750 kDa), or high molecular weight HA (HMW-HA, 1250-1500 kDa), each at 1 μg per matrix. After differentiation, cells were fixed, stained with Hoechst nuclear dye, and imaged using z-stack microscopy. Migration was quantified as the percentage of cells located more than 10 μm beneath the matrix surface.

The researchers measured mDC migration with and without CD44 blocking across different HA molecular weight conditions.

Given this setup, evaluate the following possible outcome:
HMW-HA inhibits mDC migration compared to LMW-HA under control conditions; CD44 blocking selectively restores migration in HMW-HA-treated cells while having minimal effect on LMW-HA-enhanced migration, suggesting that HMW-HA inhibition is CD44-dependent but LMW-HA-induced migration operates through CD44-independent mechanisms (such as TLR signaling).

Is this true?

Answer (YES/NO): NO